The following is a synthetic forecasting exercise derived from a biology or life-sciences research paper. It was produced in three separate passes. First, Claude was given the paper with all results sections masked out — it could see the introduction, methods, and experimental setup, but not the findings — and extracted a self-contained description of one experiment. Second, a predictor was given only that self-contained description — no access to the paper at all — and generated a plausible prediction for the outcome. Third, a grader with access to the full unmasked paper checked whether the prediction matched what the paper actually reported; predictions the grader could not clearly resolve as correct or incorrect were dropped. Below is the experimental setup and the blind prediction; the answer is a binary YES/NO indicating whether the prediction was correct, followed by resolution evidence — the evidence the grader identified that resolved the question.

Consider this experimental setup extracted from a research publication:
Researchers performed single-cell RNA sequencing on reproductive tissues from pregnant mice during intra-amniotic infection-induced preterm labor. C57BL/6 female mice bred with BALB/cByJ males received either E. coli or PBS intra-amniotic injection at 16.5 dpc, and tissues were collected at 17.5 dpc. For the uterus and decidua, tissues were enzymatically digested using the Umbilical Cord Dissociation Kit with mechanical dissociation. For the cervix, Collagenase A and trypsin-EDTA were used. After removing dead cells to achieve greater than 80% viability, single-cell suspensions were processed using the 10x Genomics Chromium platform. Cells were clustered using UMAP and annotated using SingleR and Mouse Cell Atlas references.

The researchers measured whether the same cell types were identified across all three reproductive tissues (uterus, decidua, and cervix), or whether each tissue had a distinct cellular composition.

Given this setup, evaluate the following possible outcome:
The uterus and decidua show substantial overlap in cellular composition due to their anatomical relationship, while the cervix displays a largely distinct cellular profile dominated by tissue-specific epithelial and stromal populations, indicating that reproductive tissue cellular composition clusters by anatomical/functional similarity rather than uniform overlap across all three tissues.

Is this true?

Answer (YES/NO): YES